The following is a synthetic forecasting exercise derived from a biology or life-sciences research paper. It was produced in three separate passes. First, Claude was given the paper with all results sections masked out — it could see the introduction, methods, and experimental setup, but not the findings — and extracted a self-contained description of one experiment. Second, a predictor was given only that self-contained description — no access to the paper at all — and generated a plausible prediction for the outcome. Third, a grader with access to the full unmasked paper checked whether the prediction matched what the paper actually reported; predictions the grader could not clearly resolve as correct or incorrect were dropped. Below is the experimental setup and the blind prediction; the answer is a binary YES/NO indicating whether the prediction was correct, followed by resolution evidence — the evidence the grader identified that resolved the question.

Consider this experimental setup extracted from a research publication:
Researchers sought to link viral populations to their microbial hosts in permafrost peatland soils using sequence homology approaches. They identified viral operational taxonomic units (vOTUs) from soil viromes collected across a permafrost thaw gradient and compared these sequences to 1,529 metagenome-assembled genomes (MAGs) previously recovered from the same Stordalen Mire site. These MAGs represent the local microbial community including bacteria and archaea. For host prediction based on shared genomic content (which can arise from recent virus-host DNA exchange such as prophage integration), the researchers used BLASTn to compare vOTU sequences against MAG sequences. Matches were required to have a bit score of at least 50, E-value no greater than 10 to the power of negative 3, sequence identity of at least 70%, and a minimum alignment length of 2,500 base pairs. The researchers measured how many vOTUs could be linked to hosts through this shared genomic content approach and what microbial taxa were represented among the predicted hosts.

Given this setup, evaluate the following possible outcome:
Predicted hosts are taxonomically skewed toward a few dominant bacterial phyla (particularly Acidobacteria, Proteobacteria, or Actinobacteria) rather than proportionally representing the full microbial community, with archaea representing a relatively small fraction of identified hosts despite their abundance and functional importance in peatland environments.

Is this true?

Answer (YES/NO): NO